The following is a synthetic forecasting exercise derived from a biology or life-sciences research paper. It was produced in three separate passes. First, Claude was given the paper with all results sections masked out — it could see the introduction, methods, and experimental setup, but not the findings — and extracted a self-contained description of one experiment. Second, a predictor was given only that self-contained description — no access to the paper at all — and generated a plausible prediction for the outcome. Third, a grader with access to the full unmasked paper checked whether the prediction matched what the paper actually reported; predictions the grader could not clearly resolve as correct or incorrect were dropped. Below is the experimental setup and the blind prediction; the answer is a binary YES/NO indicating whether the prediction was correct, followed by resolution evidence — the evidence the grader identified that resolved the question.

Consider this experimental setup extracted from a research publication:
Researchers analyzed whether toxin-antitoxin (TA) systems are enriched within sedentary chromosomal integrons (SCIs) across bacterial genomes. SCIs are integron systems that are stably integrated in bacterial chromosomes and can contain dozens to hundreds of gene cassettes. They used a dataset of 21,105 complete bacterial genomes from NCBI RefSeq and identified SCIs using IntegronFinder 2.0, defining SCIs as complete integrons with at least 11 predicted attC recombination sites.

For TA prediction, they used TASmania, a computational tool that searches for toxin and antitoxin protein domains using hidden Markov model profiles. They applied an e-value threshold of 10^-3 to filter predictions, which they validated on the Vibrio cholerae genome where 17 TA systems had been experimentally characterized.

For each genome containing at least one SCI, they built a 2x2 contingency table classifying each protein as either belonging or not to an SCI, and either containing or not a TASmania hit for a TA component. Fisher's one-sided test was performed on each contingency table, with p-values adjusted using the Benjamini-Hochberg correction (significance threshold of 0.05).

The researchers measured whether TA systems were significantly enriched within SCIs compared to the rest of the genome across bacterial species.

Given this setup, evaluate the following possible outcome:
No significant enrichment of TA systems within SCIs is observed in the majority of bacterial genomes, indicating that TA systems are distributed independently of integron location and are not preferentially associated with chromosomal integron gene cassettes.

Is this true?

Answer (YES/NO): NO